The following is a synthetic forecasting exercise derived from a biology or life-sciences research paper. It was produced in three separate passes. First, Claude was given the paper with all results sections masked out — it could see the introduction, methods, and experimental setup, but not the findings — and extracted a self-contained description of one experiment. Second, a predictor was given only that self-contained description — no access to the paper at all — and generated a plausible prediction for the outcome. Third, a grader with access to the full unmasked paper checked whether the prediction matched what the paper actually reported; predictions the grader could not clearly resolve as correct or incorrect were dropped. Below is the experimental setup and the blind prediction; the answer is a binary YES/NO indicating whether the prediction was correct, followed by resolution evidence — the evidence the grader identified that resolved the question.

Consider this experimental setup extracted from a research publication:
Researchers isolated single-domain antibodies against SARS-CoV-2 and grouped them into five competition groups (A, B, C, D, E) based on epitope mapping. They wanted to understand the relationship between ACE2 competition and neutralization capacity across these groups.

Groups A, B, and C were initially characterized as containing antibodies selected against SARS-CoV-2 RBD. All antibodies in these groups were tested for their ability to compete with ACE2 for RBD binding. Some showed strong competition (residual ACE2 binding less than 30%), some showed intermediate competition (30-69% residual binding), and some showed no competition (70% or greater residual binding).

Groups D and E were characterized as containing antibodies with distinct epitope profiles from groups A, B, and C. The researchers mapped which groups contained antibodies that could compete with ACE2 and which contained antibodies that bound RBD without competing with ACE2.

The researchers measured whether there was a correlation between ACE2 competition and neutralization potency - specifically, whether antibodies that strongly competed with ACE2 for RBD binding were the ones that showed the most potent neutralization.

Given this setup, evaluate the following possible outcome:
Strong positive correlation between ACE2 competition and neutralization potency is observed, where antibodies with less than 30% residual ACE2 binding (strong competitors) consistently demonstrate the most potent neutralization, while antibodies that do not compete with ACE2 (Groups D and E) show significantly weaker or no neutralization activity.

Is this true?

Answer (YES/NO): NO